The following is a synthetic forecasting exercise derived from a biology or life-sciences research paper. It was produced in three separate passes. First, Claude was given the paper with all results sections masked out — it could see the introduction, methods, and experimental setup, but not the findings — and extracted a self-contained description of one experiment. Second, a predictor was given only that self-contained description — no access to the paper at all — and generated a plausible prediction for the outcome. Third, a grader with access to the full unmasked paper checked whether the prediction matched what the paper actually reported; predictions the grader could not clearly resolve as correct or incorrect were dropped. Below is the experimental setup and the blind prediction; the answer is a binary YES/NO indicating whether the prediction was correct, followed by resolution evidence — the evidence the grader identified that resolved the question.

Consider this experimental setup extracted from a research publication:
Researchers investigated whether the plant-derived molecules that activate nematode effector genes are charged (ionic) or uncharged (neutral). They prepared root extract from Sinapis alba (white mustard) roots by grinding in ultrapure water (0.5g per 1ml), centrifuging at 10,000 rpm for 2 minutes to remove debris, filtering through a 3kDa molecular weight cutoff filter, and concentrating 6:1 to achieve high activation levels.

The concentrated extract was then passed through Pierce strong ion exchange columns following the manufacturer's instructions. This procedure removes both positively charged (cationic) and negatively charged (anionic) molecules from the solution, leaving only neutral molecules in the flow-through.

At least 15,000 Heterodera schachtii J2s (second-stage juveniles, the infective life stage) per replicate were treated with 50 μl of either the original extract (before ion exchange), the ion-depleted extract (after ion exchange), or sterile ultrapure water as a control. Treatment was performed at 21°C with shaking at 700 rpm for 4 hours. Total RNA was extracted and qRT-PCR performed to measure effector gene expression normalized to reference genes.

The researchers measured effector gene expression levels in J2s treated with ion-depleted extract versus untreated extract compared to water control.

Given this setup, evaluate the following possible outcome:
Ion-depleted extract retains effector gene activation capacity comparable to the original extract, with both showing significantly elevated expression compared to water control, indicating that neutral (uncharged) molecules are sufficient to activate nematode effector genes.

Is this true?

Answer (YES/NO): NO